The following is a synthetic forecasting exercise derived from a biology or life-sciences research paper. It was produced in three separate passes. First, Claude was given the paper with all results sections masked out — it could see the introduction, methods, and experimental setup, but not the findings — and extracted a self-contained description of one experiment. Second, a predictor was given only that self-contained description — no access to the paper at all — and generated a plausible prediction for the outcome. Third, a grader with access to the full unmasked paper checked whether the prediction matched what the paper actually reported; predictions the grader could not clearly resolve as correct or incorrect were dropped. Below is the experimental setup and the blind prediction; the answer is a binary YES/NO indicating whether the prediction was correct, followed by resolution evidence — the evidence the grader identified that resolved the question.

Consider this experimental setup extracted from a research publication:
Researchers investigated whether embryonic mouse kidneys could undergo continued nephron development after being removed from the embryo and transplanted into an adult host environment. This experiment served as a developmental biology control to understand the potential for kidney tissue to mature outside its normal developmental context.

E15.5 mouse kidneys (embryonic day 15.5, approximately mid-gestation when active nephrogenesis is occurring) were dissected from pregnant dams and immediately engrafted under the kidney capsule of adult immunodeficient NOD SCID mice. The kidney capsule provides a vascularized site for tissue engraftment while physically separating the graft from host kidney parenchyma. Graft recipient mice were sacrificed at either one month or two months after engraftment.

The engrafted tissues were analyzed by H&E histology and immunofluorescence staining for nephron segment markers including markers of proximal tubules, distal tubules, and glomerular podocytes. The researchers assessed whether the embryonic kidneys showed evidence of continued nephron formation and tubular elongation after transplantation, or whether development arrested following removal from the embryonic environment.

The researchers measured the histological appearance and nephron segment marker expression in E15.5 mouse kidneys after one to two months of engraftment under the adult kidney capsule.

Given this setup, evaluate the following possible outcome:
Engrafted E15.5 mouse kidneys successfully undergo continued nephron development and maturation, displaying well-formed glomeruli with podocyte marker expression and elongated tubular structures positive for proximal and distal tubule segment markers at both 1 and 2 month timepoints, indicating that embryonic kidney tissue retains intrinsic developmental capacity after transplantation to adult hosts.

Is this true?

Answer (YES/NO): NO